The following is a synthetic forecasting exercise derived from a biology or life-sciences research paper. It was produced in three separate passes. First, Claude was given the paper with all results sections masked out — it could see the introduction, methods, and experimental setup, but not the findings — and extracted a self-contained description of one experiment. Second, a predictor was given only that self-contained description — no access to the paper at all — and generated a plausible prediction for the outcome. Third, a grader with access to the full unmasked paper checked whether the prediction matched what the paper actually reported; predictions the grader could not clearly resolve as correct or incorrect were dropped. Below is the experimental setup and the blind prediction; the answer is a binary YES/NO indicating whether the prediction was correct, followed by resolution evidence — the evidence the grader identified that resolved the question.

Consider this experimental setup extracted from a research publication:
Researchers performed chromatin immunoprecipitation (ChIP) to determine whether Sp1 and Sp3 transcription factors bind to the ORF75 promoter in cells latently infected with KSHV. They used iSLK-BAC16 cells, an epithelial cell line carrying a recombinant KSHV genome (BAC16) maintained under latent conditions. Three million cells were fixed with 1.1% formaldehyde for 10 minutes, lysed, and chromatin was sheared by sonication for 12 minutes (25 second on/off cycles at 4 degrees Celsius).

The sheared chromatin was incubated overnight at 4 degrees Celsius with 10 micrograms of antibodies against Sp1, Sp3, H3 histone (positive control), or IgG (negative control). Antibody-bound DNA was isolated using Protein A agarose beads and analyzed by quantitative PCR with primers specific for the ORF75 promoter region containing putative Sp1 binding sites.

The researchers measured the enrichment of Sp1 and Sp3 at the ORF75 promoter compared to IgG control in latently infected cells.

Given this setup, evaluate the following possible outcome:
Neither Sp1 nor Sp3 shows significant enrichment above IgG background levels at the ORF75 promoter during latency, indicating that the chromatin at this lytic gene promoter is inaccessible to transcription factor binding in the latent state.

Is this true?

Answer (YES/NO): NO